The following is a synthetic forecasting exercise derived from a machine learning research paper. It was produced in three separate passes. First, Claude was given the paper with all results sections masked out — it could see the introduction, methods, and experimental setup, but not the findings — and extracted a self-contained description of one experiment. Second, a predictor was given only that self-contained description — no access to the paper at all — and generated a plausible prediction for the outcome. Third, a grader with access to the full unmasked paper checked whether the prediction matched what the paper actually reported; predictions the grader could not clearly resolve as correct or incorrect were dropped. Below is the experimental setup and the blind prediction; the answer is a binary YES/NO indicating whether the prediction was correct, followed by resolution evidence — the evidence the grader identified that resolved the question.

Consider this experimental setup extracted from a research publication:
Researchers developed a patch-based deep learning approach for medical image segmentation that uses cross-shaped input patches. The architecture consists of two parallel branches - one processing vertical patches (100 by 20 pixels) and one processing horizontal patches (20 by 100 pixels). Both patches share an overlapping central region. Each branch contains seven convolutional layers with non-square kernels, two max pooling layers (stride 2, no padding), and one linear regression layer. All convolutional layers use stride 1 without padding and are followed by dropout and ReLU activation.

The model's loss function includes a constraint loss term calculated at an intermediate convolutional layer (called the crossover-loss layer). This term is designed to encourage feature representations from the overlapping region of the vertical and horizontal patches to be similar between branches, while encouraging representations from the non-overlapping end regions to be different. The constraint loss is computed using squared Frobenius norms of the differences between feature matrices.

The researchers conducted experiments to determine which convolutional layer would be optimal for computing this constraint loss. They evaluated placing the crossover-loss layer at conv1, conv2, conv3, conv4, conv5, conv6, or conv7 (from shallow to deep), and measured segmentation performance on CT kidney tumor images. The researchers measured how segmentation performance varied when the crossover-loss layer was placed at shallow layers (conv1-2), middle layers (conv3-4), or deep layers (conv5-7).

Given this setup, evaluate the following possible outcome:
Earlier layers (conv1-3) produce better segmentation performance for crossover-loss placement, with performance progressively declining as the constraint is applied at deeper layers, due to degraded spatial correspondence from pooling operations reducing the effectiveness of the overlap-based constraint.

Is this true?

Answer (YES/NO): NO